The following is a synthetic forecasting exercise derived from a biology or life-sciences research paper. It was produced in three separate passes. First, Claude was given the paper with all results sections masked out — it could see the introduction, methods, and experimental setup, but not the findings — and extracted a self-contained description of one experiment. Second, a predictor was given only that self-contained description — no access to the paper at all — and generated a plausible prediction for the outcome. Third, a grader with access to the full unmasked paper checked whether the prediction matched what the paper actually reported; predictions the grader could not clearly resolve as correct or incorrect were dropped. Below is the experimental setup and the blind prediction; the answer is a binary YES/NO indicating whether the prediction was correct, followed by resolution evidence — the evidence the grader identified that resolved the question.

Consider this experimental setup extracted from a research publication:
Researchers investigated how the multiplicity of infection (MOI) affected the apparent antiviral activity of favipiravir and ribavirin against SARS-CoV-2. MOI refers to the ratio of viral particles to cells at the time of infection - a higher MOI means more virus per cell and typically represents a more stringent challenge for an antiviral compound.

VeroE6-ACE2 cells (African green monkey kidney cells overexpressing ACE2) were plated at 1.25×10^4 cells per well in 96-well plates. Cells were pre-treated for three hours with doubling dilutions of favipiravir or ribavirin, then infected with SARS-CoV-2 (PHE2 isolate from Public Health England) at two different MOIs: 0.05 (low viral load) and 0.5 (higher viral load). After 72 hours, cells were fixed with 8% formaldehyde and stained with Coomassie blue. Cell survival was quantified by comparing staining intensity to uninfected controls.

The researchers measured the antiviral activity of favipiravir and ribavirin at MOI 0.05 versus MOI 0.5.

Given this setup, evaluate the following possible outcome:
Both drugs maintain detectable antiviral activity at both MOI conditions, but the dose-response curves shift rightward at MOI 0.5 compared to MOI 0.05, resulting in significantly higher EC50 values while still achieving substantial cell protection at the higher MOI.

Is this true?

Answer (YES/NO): NO